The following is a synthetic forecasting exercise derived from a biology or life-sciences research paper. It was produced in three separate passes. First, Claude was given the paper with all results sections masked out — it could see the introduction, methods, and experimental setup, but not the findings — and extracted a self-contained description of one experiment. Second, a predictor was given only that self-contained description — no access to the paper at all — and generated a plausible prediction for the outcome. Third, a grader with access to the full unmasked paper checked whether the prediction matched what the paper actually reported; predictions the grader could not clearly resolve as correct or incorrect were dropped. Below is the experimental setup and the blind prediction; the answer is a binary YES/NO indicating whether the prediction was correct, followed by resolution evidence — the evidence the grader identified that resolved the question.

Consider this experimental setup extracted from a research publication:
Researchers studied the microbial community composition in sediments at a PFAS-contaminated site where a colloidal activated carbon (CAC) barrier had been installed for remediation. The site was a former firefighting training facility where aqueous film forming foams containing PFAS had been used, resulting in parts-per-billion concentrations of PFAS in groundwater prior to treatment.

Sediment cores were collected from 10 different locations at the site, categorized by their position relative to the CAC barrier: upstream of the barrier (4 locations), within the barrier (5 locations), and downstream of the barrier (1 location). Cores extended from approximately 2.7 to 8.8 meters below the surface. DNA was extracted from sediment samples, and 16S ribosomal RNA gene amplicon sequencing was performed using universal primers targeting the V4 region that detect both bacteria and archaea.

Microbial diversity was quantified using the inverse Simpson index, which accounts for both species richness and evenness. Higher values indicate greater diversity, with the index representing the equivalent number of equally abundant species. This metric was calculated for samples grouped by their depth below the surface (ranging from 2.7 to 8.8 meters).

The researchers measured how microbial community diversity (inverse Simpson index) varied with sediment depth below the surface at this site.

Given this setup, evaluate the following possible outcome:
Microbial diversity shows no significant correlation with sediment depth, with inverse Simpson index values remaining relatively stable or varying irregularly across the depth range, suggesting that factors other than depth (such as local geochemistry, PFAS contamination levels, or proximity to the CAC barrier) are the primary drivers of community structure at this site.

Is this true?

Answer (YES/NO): NO